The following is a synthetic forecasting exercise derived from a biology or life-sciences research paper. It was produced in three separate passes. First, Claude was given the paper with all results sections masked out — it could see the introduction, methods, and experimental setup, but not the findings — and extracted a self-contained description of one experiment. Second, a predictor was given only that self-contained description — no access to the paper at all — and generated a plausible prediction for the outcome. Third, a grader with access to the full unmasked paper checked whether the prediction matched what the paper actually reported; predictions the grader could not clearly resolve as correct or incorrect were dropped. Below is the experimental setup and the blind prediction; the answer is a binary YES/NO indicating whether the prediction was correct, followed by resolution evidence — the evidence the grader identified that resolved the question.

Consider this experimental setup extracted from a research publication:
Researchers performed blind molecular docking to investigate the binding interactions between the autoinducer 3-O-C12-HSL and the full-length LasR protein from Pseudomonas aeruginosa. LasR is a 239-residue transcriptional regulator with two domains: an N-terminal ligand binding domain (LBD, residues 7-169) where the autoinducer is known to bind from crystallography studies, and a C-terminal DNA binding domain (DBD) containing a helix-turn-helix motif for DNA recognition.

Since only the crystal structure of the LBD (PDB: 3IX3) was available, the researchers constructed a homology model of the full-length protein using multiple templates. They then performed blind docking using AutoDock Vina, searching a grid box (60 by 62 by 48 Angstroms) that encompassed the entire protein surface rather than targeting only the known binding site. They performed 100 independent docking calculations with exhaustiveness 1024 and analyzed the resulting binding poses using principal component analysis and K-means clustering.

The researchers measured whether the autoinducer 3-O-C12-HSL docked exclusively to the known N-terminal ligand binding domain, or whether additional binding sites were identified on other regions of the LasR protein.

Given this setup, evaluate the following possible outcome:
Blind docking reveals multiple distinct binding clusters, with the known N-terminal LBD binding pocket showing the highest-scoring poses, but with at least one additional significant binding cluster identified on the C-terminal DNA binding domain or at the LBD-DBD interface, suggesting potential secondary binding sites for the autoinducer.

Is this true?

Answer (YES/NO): NO